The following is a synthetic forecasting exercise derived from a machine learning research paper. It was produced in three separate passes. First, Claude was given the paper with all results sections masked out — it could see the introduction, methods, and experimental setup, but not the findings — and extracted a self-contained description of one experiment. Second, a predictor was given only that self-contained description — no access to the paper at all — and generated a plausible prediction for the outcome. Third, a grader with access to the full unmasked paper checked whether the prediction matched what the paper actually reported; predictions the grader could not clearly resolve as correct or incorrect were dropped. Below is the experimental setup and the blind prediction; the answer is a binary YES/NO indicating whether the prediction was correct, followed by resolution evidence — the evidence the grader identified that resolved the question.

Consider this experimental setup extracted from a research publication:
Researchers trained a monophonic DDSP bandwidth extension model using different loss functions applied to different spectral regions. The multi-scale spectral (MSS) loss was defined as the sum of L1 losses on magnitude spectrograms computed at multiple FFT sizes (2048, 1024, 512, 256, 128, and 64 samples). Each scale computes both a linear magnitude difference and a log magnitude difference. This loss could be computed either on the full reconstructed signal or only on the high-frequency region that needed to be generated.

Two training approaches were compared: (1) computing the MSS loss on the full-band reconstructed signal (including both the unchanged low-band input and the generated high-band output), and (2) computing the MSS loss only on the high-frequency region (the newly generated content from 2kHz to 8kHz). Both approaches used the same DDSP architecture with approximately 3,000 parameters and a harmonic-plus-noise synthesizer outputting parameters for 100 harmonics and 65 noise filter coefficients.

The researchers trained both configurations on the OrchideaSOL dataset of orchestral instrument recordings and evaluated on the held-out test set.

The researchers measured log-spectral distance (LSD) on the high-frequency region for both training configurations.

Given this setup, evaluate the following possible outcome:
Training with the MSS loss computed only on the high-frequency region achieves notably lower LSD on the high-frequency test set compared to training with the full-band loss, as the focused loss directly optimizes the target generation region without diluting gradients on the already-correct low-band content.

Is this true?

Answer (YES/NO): YES